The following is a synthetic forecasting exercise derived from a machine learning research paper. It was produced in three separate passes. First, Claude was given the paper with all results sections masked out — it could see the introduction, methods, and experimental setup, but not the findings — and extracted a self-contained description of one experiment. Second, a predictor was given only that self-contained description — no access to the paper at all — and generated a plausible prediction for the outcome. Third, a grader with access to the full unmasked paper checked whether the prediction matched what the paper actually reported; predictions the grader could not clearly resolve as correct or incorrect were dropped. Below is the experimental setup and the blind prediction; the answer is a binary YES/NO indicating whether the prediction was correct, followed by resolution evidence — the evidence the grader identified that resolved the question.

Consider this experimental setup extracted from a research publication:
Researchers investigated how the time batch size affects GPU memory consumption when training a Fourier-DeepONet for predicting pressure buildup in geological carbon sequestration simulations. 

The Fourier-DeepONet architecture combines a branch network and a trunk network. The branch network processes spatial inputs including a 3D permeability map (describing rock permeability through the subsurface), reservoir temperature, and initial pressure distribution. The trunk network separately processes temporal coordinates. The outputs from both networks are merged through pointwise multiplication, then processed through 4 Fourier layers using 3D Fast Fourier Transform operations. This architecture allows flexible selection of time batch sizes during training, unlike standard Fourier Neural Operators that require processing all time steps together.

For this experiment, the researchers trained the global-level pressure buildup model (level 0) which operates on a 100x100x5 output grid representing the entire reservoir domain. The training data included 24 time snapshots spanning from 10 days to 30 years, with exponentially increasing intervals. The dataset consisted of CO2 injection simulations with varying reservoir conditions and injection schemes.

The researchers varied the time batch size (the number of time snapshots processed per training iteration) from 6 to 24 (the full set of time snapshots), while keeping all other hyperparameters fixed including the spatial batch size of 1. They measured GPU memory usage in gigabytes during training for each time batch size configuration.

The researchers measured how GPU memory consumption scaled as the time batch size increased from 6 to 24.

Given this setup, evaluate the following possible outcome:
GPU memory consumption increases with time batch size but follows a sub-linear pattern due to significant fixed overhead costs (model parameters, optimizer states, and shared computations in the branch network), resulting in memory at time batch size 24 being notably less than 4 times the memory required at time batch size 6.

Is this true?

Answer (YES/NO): NO